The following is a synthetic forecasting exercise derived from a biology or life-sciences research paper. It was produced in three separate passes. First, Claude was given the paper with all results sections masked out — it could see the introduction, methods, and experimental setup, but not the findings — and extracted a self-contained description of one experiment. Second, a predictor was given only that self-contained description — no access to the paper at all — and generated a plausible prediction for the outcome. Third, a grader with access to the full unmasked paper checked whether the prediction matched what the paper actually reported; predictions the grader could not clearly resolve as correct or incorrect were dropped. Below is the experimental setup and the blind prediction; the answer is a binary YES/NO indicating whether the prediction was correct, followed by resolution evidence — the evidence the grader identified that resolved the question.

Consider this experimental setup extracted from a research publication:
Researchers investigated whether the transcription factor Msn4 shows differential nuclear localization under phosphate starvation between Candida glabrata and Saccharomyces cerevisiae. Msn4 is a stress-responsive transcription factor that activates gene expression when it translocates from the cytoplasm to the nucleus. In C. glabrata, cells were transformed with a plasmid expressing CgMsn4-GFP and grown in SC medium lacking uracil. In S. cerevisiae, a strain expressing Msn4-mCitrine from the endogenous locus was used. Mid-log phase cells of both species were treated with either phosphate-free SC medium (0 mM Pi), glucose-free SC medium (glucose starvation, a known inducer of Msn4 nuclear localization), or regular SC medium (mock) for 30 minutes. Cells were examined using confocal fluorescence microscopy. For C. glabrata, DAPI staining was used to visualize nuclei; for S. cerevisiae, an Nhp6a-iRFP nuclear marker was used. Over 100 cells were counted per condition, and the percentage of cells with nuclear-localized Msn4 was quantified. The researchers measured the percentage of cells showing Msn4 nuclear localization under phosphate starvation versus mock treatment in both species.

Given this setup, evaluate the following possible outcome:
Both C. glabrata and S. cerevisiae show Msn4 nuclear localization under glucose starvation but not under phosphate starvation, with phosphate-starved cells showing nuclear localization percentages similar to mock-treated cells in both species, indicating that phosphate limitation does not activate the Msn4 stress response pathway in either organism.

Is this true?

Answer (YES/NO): NO